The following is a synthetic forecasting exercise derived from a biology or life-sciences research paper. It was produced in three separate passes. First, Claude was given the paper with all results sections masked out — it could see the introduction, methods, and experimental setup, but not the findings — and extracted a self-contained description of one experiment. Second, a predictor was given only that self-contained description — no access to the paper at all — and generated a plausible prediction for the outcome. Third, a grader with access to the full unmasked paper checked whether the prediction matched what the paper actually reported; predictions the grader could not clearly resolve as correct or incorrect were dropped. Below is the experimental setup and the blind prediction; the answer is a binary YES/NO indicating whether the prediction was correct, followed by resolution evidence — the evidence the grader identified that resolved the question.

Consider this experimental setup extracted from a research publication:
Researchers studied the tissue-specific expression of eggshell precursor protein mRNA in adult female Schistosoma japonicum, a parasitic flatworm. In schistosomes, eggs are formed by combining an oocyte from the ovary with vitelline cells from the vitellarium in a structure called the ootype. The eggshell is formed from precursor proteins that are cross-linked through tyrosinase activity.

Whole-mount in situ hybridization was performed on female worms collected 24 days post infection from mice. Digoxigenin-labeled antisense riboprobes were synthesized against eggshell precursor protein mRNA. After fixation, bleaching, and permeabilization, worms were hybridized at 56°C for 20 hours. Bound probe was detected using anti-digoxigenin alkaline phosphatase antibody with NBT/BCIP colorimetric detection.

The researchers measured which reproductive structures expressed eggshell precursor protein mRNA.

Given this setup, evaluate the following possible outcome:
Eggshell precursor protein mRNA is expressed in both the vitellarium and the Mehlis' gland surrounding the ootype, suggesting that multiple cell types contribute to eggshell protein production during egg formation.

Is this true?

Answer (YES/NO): NO